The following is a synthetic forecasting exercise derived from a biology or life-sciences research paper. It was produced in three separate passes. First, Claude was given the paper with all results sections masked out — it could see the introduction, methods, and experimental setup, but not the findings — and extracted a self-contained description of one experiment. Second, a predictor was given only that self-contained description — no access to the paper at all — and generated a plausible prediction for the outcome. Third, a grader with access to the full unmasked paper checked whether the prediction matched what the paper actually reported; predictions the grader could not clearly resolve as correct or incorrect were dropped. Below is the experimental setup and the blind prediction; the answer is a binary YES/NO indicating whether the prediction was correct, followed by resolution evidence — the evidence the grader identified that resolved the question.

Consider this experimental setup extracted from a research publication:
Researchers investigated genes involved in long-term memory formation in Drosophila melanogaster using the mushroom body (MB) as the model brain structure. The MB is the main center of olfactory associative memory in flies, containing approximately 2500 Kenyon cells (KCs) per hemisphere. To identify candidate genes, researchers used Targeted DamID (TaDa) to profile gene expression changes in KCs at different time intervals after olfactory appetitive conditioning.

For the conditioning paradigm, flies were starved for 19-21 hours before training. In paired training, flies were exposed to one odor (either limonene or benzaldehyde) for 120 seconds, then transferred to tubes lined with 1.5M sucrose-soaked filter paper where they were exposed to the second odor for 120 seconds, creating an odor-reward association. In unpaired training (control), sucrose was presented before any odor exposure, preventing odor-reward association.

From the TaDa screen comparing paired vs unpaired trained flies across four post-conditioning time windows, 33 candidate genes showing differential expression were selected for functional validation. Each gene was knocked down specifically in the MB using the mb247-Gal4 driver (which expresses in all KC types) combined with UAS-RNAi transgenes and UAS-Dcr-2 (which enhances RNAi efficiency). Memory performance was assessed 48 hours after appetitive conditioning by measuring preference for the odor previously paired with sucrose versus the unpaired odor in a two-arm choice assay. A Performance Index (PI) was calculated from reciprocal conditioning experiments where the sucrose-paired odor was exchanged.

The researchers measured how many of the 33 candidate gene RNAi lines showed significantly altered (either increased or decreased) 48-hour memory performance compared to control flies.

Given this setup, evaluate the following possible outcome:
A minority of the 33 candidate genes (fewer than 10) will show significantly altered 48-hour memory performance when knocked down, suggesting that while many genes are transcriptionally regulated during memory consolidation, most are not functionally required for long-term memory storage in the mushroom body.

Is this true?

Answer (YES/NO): NO